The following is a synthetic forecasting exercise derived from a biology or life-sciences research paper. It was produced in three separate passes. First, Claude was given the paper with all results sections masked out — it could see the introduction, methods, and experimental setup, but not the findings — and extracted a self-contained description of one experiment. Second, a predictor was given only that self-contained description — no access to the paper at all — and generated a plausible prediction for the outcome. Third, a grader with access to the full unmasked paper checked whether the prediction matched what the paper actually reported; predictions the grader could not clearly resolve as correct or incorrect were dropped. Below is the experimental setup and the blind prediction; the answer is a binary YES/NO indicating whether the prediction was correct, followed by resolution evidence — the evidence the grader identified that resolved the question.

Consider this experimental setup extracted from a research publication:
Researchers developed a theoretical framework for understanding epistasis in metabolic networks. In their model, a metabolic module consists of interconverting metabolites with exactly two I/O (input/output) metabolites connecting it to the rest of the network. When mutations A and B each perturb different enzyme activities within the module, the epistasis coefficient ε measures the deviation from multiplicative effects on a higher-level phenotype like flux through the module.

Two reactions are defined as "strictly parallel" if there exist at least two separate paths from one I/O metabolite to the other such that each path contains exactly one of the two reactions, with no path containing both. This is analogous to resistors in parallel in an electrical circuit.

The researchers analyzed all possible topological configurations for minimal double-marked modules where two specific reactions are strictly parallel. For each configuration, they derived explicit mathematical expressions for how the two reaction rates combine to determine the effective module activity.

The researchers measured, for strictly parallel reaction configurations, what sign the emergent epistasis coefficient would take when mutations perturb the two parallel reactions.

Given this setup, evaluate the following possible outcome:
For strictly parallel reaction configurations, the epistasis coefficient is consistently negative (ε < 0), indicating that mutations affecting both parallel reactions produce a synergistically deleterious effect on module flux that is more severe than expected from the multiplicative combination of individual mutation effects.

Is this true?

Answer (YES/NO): NO